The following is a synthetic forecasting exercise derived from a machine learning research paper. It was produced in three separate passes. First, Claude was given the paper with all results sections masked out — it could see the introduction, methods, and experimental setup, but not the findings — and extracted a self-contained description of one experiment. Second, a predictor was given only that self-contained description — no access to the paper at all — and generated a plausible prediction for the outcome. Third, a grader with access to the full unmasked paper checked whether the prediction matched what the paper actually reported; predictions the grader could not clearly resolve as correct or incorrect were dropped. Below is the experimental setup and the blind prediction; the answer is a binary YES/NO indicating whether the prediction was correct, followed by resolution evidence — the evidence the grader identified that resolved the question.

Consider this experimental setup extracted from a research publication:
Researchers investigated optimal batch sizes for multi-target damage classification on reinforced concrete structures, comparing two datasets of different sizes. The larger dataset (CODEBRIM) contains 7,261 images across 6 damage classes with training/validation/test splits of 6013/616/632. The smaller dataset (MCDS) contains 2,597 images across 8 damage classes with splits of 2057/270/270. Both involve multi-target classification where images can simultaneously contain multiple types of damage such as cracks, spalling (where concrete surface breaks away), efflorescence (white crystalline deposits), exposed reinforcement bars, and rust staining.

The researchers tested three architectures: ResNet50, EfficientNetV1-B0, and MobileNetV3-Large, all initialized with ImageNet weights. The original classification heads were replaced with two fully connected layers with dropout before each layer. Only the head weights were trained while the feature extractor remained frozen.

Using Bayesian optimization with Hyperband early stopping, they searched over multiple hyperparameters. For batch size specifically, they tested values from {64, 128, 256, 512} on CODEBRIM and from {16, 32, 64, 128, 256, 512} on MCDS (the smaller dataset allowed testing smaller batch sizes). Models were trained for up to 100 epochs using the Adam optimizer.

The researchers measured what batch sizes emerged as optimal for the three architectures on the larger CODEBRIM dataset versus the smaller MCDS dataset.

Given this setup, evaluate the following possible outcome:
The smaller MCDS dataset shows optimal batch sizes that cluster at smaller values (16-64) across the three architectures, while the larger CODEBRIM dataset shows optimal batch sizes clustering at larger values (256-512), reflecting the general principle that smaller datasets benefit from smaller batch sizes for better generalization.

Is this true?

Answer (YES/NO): NO